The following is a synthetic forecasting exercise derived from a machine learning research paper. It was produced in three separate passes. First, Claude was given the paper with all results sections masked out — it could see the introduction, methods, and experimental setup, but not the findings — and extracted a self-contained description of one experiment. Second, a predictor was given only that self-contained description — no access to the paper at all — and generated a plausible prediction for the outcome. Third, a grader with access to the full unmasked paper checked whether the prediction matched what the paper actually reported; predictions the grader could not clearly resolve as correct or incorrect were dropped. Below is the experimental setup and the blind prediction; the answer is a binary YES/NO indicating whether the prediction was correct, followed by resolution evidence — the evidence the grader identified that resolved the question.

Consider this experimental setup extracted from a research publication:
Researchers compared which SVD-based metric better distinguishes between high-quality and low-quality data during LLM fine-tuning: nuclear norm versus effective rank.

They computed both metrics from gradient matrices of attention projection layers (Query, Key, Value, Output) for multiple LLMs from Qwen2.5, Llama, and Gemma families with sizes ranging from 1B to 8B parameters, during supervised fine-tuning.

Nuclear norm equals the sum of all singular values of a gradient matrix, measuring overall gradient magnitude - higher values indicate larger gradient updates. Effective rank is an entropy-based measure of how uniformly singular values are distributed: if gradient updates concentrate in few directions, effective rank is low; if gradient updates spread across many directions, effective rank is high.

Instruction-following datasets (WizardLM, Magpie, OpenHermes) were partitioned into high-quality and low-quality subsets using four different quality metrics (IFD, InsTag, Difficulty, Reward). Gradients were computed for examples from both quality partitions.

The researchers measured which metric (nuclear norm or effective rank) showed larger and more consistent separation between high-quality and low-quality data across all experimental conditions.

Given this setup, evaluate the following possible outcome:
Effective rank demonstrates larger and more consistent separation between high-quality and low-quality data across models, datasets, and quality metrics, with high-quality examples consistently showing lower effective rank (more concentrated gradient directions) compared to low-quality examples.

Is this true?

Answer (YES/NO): NO